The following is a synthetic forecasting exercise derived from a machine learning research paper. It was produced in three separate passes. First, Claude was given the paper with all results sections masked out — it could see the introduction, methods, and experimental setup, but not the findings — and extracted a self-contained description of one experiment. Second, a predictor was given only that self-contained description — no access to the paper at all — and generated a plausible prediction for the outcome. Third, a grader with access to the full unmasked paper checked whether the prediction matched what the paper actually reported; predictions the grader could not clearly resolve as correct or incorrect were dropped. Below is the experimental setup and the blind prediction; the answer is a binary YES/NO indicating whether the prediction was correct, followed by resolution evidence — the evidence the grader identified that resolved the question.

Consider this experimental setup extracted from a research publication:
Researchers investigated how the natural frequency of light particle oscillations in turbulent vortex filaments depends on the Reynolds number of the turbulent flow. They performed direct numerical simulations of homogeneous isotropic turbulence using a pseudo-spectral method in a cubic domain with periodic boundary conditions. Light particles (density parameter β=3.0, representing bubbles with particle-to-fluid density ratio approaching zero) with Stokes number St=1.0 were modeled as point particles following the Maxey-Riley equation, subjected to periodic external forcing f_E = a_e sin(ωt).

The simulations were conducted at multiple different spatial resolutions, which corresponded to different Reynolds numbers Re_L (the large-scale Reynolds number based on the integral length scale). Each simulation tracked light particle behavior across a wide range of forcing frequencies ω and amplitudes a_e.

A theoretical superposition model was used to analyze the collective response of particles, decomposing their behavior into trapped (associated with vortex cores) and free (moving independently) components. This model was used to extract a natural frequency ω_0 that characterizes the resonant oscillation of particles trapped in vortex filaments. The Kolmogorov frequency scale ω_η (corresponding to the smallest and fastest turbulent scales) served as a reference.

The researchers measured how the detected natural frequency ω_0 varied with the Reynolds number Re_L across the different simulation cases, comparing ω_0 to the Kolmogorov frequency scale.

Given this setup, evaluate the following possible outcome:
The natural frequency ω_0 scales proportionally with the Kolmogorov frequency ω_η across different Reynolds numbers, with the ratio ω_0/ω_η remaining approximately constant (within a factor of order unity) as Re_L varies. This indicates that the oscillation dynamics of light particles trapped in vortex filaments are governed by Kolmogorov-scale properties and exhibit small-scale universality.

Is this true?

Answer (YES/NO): YES